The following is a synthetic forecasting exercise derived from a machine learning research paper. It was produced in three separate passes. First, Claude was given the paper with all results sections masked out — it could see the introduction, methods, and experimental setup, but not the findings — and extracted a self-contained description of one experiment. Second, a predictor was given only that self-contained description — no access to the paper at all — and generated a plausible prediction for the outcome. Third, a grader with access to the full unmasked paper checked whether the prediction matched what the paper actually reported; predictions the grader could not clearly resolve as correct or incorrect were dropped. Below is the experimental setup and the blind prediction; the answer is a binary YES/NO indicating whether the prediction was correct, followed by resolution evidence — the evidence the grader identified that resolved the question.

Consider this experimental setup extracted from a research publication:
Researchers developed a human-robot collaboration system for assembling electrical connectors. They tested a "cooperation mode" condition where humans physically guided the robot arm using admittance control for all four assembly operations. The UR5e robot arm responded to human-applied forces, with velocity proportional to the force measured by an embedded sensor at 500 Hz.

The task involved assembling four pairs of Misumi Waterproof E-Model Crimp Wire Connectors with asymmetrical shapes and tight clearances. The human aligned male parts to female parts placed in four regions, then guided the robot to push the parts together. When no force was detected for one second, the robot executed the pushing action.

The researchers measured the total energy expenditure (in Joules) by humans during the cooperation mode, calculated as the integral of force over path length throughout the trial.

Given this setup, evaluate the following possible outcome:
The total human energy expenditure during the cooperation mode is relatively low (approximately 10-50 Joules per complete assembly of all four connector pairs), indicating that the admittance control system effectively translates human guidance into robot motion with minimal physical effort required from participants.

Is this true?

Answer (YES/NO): YES